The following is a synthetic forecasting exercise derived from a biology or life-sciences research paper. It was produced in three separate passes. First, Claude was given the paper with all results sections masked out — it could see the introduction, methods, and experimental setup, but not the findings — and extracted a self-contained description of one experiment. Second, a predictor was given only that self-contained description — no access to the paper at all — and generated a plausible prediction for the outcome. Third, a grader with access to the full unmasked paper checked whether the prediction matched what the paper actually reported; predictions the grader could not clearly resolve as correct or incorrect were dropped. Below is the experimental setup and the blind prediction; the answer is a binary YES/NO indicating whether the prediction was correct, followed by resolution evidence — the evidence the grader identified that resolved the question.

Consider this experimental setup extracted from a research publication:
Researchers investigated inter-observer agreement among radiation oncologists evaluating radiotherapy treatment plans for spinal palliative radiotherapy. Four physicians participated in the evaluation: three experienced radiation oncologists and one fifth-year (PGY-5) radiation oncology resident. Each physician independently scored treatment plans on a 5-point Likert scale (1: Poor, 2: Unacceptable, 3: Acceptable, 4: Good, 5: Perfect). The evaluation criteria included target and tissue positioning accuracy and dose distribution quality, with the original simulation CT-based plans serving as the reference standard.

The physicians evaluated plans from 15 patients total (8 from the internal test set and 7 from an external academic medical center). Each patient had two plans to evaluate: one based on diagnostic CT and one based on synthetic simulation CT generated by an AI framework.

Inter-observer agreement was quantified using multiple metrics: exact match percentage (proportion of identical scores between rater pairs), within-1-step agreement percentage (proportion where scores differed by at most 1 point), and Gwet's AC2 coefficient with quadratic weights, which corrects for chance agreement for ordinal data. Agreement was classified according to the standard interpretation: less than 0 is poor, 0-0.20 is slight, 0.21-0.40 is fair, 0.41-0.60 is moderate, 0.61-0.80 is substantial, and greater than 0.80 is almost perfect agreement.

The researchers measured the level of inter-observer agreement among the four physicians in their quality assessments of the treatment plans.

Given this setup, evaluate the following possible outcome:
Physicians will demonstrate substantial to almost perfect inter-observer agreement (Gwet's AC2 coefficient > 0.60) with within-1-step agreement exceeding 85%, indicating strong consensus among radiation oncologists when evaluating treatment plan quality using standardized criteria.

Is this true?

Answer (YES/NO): NO